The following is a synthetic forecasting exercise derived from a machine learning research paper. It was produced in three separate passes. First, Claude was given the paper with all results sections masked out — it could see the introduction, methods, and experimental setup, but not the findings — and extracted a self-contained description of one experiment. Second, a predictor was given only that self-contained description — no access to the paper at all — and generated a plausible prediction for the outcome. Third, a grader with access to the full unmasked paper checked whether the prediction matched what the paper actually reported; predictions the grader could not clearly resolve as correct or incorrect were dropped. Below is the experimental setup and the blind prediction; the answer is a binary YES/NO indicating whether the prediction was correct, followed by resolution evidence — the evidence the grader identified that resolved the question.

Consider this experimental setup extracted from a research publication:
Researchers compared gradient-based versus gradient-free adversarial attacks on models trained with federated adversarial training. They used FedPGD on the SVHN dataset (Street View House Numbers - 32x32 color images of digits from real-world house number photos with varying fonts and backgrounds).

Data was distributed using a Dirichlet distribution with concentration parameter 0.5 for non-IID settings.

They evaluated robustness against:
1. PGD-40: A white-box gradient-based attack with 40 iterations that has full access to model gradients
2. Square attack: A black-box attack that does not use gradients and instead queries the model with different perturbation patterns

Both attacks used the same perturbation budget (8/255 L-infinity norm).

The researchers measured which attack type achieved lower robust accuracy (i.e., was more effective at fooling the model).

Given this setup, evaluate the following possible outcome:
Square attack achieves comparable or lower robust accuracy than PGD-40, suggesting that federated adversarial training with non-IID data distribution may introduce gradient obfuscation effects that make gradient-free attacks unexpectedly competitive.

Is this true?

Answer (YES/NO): NO